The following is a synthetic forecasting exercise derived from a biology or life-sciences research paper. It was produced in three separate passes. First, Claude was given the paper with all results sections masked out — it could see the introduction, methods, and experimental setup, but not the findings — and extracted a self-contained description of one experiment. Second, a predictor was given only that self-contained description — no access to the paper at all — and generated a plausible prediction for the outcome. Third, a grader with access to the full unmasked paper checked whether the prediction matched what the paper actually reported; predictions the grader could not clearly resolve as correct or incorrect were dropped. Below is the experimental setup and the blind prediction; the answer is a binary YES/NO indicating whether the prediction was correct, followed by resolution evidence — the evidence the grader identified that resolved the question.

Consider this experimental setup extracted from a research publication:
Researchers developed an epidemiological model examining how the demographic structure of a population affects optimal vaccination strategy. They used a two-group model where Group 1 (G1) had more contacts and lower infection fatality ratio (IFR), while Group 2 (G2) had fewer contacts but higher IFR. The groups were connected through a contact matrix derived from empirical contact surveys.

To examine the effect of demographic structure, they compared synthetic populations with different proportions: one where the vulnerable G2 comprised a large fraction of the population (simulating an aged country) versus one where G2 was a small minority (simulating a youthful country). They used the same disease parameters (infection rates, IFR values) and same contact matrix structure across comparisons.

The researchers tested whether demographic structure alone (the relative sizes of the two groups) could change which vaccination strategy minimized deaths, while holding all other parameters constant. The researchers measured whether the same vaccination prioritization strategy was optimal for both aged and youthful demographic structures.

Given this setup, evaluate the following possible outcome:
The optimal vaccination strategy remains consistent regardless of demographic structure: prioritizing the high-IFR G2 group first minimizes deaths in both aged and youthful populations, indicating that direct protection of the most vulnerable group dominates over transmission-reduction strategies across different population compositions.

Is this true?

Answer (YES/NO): NO